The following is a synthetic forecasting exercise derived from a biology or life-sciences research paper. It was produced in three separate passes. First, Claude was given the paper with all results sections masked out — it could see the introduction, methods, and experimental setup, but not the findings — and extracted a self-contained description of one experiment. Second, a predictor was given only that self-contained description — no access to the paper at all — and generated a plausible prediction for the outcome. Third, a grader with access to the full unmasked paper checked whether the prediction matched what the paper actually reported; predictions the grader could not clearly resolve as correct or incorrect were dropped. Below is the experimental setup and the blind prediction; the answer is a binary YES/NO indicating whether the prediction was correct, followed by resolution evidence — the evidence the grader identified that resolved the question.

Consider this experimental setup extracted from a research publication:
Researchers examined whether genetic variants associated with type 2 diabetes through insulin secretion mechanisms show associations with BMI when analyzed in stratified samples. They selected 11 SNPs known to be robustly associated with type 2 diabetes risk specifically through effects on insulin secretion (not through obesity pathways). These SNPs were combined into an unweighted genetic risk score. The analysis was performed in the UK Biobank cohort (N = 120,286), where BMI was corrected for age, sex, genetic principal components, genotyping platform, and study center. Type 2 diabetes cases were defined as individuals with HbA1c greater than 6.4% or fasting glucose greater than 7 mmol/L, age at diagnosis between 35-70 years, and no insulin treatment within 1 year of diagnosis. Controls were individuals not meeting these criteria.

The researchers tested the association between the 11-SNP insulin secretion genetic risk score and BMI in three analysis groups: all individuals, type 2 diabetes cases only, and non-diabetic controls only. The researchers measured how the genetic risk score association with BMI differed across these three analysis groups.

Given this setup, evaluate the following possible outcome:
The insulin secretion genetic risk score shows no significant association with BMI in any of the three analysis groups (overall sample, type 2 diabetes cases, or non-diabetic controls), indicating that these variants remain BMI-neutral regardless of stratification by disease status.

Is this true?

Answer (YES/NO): NO